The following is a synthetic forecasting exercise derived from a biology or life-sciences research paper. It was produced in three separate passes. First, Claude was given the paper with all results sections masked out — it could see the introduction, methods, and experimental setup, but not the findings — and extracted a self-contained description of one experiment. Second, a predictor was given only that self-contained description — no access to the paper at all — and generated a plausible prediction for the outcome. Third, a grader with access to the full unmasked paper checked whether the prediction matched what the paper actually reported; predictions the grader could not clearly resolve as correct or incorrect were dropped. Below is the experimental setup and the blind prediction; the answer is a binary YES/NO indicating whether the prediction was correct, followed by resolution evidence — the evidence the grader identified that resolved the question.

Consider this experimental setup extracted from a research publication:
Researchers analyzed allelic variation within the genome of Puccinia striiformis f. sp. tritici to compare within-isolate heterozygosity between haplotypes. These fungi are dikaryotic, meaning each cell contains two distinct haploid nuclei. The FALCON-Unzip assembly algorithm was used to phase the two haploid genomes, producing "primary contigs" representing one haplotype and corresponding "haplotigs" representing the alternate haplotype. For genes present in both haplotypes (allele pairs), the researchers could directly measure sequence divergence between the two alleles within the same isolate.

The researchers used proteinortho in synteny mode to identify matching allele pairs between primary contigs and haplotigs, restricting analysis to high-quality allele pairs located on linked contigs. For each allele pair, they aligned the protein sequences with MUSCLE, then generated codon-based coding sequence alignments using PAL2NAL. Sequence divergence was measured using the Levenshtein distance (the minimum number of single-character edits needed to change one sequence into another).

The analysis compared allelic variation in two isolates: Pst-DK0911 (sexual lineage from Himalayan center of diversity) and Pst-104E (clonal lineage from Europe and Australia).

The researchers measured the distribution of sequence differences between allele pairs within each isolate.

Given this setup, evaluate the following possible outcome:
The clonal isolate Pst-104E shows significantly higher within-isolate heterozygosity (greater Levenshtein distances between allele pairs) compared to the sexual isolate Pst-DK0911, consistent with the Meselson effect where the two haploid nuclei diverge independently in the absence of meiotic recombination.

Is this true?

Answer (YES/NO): YES